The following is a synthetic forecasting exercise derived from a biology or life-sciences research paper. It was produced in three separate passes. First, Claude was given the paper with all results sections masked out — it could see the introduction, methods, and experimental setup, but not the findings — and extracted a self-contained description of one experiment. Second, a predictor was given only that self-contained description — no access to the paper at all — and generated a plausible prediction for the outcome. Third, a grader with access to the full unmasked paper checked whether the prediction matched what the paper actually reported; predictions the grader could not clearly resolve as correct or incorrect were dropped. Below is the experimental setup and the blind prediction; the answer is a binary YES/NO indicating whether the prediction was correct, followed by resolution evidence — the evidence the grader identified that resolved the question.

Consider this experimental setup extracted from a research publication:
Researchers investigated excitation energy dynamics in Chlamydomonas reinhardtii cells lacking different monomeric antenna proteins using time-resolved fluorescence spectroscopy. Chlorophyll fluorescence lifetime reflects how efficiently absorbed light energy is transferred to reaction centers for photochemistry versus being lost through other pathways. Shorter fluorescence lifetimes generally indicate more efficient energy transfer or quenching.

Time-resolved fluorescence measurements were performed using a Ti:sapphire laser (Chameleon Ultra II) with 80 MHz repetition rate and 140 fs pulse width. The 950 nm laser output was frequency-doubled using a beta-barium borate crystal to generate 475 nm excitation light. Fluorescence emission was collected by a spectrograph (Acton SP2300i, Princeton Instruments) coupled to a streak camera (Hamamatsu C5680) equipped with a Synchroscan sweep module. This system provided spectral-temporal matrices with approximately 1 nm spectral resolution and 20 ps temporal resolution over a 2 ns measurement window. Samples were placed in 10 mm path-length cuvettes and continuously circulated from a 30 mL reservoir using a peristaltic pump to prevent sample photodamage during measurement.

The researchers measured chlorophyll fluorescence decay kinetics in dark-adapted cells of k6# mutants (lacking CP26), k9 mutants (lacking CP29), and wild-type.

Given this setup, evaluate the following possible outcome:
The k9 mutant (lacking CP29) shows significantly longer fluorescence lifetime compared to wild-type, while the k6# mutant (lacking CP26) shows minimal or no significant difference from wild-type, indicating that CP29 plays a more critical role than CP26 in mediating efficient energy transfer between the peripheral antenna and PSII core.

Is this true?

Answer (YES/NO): NO